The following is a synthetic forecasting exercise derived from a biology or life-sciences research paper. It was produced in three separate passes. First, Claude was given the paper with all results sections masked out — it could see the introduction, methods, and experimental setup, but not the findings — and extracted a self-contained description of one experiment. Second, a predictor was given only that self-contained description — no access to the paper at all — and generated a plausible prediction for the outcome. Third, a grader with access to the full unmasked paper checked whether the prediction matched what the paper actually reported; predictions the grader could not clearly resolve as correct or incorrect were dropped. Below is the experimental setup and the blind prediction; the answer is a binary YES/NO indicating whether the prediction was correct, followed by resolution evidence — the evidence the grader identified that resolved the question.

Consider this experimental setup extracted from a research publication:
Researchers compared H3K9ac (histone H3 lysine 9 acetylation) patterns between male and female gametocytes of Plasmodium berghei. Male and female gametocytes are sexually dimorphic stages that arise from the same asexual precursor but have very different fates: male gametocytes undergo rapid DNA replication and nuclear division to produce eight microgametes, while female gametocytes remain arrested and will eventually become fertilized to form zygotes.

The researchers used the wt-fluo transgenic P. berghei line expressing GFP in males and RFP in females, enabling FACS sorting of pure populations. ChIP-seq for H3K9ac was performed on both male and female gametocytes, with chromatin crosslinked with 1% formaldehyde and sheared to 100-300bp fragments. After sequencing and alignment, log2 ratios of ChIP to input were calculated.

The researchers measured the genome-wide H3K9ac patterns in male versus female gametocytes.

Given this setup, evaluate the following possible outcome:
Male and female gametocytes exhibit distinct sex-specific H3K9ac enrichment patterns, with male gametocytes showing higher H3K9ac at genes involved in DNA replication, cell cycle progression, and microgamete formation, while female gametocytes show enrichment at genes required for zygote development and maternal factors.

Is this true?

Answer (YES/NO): NO